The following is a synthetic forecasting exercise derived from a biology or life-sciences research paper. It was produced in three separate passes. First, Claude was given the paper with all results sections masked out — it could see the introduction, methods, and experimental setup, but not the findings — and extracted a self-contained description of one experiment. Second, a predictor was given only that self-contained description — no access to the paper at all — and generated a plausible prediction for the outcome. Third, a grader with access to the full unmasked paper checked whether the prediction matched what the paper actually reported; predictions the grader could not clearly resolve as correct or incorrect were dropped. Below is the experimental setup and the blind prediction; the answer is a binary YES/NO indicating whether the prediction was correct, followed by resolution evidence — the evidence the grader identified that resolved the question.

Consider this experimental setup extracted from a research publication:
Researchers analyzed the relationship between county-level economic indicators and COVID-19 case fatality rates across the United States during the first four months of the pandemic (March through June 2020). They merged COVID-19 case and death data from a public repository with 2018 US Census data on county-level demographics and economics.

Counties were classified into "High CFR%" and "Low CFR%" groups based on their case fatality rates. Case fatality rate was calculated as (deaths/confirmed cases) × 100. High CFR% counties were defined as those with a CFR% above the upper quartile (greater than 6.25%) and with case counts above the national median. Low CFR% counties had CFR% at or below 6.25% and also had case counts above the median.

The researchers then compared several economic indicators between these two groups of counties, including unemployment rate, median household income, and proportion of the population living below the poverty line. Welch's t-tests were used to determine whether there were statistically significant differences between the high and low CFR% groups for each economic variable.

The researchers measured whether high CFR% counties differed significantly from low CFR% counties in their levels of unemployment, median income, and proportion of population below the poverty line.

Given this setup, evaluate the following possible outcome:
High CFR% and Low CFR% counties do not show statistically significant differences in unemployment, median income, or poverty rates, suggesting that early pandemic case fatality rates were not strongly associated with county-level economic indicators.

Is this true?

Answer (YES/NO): YES